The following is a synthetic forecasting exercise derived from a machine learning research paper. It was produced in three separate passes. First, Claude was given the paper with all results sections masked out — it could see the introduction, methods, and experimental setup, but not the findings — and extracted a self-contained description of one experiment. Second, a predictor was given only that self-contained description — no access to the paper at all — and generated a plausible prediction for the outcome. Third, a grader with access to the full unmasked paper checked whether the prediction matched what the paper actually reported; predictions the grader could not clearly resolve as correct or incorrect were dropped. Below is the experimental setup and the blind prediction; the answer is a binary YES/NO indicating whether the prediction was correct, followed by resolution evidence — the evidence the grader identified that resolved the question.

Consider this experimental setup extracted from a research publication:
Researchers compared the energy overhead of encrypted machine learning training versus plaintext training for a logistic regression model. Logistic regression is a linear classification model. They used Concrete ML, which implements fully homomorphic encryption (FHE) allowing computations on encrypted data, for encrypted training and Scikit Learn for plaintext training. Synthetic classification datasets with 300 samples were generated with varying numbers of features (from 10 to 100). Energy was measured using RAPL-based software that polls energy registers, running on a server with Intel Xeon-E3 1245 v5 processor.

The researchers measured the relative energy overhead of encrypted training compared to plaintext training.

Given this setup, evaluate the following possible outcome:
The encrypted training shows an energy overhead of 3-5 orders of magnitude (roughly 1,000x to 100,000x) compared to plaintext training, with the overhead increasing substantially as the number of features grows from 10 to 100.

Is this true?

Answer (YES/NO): NO